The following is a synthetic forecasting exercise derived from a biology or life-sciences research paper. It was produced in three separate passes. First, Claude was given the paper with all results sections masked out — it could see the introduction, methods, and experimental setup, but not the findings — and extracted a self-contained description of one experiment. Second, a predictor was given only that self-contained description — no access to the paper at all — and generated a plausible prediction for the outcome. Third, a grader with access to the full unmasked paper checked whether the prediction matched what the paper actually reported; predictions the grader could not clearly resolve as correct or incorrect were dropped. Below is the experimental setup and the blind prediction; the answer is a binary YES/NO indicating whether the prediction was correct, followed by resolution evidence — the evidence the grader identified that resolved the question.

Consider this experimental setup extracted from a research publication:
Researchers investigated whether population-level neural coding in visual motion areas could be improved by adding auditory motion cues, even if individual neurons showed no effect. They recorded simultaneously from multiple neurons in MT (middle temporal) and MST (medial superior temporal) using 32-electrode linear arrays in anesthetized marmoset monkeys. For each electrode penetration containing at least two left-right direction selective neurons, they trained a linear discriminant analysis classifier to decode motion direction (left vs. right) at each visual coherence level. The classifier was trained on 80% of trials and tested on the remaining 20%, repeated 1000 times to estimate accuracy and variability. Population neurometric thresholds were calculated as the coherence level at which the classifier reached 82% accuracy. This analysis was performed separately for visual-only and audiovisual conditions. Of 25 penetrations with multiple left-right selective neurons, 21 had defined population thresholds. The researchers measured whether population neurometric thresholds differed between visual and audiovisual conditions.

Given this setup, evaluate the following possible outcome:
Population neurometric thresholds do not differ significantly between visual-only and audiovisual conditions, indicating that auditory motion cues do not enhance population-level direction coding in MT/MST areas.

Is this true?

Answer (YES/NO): YES